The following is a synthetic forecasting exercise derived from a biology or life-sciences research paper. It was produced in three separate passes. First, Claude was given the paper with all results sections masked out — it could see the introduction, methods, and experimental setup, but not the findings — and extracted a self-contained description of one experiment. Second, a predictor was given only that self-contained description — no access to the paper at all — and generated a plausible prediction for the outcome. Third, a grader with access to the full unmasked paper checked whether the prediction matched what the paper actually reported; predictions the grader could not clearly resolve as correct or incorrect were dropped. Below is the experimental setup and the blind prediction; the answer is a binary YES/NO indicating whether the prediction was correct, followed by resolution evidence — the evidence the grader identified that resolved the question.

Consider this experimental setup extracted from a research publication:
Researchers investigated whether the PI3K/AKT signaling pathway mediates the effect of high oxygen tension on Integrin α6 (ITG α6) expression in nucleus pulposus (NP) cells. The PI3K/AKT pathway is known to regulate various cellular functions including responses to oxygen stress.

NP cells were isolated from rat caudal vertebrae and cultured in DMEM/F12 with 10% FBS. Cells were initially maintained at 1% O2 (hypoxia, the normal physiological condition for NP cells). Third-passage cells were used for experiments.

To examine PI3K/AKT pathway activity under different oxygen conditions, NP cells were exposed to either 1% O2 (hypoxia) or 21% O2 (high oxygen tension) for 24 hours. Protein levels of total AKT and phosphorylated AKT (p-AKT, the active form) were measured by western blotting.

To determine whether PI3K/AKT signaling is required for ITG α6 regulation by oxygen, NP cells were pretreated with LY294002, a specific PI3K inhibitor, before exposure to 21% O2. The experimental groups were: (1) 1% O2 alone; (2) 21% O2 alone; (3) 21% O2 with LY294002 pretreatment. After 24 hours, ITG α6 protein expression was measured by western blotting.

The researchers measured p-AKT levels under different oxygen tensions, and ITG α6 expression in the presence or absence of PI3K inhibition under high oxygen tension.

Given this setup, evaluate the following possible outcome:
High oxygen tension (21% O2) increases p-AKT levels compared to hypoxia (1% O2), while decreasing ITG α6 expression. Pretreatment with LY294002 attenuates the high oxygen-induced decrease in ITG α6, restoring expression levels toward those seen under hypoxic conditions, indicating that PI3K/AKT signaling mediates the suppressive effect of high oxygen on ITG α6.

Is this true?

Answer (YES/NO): NO